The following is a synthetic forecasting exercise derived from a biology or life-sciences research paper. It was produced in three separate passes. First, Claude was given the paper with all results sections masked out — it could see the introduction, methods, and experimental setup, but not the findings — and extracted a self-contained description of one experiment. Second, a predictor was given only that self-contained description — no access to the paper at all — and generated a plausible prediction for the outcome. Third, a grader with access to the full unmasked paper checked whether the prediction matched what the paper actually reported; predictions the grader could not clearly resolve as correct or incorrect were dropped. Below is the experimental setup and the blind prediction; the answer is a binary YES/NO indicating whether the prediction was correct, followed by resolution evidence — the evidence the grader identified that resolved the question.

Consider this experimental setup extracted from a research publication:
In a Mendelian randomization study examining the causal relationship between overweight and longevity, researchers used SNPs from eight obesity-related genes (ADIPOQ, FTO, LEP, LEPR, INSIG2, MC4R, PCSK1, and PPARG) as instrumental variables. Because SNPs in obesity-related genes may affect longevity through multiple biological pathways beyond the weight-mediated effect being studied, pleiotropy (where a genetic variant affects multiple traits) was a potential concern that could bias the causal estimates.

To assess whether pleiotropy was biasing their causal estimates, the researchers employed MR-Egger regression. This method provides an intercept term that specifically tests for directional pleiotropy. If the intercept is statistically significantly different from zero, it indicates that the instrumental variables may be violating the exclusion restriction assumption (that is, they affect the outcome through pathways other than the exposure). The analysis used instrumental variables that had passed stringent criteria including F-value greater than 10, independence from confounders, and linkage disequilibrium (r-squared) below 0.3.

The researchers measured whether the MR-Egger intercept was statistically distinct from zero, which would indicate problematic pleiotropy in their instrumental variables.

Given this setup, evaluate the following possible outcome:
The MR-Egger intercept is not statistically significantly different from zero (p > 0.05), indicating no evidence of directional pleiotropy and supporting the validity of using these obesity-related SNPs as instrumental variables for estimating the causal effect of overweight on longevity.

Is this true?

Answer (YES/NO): NO